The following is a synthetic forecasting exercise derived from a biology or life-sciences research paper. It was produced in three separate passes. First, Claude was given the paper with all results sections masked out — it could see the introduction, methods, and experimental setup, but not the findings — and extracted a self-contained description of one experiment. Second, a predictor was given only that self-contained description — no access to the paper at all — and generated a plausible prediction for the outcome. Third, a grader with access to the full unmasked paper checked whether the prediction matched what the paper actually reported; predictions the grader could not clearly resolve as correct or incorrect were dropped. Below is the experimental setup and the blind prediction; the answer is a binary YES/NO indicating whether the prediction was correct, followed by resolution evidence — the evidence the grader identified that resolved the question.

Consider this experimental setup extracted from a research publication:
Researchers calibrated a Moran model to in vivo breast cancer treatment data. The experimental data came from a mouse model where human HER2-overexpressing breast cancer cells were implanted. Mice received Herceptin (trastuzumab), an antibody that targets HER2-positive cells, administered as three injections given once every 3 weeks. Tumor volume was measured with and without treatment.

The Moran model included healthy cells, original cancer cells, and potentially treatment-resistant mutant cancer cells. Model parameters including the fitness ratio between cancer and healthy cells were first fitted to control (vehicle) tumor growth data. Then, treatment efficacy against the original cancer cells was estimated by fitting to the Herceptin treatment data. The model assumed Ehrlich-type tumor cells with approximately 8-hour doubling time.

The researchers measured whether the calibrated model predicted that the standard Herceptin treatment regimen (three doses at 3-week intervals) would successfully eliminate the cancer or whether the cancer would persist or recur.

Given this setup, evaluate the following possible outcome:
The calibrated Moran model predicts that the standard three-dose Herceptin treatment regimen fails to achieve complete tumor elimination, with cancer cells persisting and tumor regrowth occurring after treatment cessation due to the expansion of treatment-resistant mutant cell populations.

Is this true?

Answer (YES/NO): NO